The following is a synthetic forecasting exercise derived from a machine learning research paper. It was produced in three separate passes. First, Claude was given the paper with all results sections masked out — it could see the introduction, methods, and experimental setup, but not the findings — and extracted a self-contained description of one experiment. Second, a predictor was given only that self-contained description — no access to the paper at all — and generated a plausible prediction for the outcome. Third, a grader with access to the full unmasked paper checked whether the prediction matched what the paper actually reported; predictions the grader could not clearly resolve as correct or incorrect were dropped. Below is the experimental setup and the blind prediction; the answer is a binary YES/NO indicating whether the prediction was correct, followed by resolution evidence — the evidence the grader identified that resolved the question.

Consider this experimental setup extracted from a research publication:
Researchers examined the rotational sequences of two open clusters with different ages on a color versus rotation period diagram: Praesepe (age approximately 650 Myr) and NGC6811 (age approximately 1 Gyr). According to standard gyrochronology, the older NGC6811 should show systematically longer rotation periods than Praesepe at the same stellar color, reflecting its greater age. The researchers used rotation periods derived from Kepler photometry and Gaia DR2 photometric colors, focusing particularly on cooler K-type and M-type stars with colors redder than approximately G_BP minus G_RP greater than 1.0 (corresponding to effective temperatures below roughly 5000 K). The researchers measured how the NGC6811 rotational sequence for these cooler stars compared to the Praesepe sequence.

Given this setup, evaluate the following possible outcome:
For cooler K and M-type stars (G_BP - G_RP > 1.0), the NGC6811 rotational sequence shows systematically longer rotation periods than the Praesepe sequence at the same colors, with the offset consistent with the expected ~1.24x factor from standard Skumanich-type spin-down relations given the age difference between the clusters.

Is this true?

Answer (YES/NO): NO